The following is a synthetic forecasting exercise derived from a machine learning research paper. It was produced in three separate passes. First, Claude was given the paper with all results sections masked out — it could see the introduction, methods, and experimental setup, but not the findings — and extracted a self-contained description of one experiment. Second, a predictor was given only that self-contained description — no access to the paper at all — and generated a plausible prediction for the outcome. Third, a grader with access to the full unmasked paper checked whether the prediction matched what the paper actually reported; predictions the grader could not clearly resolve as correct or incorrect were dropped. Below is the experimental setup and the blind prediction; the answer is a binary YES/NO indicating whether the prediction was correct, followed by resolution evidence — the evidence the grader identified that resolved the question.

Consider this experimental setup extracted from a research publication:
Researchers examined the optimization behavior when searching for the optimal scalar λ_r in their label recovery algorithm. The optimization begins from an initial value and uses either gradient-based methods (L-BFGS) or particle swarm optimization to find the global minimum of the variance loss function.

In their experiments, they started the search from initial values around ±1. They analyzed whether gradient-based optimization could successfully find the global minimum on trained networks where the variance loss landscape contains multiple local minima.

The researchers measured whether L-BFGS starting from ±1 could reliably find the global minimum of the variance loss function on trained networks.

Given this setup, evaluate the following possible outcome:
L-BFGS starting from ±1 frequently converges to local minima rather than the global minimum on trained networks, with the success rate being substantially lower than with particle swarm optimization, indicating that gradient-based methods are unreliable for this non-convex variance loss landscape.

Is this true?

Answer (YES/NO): YES